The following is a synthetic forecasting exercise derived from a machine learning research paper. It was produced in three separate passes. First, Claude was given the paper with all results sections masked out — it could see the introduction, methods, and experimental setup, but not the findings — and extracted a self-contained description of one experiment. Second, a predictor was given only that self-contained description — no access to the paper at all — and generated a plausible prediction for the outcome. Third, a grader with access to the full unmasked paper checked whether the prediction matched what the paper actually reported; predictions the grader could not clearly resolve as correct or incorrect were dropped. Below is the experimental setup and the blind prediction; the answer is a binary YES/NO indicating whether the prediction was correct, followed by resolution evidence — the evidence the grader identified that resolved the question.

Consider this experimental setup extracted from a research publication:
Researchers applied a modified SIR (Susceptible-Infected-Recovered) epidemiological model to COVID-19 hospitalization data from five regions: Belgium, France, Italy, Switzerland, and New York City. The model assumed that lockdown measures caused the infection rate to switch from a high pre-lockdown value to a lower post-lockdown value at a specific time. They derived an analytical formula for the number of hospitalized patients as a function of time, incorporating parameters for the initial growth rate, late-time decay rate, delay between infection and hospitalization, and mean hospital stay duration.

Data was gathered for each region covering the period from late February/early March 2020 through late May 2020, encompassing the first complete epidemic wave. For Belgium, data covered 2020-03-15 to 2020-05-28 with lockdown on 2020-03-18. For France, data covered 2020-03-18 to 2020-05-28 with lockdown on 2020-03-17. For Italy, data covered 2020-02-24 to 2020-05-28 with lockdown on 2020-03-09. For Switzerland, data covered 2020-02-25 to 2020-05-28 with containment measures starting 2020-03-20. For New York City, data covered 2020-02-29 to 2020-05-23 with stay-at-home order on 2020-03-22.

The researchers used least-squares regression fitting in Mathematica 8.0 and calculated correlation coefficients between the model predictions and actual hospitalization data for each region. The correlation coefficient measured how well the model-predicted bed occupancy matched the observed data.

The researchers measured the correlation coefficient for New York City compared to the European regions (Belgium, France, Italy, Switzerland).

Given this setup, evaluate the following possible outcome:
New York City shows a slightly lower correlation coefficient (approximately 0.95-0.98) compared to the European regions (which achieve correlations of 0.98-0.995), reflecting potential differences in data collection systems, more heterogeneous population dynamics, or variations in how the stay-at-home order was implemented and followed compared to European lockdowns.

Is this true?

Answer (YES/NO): NO